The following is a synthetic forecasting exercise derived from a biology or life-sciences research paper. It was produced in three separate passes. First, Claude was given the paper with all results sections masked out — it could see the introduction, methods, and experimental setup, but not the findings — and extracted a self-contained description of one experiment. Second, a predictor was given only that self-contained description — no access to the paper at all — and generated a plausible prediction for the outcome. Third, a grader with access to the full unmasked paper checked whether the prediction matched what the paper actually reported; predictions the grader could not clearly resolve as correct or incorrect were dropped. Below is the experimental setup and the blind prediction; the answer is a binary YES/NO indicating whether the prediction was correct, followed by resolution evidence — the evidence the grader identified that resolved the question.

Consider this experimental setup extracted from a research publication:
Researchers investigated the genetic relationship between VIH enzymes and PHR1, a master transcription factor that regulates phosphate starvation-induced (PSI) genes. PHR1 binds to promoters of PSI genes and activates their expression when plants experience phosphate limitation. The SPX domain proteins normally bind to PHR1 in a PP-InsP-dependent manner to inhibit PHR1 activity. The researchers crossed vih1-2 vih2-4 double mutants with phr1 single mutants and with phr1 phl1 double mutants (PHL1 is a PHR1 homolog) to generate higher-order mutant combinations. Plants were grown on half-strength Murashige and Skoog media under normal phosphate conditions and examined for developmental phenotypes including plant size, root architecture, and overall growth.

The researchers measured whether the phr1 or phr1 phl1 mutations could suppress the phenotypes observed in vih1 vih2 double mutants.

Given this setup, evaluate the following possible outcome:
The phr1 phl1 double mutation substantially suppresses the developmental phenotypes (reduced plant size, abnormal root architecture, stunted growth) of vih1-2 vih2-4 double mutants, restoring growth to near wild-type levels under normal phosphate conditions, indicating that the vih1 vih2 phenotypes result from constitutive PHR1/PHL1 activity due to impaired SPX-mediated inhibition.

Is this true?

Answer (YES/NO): NO